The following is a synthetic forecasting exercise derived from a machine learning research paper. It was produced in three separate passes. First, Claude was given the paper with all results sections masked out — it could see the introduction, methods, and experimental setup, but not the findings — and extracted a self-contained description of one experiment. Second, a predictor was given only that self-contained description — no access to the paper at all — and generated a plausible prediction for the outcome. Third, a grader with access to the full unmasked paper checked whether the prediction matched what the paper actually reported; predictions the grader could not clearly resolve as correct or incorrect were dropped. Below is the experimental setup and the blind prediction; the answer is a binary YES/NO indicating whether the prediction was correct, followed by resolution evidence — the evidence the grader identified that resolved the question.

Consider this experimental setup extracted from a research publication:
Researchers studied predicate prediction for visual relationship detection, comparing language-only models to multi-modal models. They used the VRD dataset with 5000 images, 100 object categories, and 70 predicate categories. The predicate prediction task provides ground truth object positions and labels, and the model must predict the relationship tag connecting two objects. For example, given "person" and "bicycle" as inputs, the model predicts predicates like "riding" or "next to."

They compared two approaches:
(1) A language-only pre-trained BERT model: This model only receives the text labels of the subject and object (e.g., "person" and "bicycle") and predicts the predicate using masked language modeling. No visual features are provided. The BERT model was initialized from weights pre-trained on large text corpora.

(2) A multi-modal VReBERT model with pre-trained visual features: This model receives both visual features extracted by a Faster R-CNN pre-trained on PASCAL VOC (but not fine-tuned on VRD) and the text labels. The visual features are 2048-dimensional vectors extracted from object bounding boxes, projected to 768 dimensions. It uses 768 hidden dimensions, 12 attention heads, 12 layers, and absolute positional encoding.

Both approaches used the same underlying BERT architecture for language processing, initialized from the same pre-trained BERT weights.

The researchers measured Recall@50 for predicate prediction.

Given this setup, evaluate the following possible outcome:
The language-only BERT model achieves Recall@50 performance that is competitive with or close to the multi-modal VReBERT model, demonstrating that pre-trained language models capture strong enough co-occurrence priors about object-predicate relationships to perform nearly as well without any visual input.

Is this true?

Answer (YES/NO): YES